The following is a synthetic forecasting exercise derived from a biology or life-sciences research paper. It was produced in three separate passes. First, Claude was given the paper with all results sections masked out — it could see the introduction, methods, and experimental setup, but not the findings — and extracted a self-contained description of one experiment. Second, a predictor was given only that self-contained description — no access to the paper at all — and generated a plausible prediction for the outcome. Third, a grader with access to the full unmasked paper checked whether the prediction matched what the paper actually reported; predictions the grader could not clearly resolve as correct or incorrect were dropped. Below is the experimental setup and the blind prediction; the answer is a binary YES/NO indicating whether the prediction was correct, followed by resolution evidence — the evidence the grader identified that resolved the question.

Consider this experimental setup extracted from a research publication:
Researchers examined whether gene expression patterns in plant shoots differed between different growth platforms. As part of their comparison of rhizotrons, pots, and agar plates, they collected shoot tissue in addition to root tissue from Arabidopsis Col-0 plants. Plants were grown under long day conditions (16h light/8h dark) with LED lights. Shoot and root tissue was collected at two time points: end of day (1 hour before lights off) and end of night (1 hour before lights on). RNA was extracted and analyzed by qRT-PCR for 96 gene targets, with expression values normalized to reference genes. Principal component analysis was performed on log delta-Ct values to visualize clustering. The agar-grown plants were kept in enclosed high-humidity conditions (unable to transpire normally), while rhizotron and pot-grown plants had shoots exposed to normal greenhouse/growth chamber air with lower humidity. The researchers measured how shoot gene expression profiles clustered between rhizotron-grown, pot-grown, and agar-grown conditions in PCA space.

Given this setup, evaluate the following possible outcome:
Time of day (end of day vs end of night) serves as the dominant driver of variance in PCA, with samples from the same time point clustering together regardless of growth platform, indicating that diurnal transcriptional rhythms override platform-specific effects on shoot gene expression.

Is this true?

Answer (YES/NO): YES